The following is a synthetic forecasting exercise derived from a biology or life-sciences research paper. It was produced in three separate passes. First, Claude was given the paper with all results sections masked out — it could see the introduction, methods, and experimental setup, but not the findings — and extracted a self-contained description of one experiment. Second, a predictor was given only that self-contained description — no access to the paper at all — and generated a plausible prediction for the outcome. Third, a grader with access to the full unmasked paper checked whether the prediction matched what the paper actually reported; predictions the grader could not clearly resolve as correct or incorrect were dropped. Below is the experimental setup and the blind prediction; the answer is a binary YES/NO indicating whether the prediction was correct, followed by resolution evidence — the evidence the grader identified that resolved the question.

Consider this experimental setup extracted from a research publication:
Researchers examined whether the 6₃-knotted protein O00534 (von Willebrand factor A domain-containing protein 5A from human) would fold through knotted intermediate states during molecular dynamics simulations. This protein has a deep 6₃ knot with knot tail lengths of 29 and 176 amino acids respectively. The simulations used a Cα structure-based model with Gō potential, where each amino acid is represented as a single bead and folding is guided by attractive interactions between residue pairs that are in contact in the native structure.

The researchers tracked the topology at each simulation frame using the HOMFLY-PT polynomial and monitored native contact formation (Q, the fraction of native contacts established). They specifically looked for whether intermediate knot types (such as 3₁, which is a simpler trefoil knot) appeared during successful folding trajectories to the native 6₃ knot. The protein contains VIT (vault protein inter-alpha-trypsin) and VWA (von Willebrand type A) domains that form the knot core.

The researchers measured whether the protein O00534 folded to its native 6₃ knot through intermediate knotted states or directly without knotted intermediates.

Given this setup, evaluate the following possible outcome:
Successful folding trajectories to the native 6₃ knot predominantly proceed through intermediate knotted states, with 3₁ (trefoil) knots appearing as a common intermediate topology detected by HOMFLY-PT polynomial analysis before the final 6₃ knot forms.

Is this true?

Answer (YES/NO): NO